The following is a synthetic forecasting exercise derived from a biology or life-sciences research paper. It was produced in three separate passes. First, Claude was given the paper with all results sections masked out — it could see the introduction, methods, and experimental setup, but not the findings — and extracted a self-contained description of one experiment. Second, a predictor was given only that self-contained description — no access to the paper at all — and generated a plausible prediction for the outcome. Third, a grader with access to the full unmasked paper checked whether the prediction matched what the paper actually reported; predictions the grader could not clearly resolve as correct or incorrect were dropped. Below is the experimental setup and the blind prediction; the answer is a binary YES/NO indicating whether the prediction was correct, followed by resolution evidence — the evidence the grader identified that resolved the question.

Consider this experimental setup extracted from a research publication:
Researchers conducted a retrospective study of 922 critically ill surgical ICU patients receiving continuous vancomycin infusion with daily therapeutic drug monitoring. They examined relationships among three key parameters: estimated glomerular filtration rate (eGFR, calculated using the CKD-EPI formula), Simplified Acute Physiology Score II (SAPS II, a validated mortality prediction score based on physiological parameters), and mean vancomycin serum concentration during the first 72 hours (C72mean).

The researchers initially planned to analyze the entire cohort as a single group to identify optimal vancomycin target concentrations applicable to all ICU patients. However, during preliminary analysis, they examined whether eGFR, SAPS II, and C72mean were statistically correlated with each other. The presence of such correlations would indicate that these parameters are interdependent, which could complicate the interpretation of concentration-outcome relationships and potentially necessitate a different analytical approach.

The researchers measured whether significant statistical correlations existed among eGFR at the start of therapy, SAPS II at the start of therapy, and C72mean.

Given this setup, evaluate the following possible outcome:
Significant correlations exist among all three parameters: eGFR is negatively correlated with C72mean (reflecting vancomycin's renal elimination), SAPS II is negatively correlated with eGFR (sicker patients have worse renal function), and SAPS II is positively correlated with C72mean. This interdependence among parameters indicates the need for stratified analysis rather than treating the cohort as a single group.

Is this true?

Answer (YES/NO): YES